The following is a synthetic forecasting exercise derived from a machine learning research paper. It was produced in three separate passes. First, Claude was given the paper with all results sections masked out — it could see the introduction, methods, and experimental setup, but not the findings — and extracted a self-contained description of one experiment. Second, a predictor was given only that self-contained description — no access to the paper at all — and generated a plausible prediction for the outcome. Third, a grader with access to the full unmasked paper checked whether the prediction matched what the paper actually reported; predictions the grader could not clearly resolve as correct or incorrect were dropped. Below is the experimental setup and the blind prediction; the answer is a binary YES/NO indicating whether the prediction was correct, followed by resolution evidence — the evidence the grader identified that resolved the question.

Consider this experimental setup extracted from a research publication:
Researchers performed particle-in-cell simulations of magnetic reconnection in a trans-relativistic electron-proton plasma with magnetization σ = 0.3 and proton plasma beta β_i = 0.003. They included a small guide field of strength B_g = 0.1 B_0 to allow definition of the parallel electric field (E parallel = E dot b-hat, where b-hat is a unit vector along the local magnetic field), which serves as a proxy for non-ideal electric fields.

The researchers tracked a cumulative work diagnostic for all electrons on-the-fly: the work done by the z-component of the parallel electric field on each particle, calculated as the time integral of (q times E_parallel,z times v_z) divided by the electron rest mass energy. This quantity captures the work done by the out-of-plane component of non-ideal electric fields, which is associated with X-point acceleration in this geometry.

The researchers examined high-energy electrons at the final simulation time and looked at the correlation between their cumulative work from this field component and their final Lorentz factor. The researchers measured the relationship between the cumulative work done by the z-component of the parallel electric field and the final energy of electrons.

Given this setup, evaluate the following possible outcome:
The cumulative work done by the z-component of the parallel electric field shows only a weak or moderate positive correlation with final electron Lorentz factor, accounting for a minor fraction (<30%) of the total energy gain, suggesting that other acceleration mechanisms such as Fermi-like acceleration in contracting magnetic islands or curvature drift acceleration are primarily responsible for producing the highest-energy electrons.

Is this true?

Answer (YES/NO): NO